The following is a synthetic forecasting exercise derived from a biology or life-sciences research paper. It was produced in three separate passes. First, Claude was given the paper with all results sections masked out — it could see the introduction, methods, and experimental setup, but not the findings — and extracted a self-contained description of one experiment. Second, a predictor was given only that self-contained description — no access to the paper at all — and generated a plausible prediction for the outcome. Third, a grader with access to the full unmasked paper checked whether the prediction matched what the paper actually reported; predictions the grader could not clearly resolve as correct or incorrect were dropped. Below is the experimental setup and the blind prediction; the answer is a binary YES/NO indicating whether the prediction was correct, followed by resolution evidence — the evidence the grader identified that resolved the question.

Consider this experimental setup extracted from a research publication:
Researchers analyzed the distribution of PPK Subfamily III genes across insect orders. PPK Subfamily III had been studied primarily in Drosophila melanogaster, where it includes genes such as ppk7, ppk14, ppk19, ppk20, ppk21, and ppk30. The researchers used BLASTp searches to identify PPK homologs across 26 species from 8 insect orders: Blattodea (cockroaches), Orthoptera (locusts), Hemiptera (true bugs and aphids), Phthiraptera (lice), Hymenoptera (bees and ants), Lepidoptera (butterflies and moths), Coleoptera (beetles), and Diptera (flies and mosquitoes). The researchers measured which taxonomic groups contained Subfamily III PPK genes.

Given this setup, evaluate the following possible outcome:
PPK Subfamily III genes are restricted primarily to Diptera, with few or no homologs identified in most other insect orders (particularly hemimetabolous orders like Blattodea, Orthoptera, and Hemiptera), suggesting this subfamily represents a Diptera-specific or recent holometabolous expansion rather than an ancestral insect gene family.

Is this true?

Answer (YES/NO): NO